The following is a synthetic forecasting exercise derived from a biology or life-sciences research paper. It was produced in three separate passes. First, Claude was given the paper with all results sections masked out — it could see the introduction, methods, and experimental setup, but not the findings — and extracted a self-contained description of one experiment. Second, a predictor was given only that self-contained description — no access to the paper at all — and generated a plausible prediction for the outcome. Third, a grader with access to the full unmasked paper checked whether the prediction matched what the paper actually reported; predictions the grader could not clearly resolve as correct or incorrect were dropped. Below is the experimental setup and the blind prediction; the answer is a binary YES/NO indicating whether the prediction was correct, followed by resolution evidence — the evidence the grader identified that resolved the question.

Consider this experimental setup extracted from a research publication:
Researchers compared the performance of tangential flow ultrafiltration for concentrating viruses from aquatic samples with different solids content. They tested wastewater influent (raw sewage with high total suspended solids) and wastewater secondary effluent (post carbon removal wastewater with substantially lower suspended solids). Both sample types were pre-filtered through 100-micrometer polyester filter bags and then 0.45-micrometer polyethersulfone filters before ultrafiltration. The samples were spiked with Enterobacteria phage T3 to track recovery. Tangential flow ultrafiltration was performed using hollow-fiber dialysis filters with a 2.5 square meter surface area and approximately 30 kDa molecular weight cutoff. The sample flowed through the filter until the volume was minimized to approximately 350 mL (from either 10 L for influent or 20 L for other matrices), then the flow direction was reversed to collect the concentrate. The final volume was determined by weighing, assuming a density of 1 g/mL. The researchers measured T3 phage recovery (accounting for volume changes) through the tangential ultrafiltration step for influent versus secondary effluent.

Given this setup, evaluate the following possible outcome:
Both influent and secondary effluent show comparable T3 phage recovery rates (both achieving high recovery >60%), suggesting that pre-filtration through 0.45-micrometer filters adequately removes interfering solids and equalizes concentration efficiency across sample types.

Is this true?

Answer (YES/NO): NO